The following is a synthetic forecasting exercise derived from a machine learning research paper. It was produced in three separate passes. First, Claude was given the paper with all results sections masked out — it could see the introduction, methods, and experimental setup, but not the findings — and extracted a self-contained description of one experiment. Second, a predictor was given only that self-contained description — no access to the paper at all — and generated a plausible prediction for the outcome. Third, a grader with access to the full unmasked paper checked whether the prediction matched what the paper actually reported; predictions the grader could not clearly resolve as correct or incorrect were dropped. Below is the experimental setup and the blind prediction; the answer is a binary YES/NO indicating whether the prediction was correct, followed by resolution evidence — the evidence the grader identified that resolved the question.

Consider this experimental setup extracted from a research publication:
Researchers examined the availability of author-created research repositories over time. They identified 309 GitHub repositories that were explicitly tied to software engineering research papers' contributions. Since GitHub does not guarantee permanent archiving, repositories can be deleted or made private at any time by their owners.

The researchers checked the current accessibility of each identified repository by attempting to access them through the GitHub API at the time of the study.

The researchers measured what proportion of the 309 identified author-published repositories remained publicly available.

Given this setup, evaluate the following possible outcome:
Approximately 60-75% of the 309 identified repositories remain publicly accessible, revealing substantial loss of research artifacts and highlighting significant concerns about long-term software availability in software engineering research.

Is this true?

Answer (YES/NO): NO